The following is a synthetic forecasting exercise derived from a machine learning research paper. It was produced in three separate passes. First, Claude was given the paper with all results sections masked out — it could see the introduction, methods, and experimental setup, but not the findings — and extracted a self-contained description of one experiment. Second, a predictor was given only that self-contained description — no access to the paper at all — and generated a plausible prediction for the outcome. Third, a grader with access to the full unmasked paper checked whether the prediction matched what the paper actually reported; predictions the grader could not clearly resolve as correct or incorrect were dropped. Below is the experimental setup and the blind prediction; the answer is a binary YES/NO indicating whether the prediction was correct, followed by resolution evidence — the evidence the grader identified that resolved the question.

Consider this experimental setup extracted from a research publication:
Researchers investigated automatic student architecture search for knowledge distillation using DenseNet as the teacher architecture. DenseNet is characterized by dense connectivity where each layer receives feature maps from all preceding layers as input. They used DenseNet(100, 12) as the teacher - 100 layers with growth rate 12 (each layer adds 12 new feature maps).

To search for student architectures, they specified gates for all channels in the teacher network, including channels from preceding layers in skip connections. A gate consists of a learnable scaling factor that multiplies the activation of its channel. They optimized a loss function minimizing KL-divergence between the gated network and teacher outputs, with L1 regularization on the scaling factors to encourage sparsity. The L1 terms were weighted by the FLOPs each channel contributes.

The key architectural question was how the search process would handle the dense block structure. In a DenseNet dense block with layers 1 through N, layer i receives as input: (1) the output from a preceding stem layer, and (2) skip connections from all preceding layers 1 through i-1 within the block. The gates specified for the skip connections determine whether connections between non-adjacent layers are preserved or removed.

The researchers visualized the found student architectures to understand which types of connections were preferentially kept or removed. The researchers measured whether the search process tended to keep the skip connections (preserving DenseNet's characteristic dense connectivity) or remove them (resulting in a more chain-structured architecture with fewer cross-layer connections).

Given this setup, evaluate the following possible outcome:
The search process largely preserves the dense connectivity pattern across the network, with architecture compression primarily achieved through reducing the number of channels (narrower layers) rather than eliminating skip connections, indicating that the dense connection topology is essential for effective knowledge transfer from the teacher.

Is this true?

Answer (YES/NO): YES